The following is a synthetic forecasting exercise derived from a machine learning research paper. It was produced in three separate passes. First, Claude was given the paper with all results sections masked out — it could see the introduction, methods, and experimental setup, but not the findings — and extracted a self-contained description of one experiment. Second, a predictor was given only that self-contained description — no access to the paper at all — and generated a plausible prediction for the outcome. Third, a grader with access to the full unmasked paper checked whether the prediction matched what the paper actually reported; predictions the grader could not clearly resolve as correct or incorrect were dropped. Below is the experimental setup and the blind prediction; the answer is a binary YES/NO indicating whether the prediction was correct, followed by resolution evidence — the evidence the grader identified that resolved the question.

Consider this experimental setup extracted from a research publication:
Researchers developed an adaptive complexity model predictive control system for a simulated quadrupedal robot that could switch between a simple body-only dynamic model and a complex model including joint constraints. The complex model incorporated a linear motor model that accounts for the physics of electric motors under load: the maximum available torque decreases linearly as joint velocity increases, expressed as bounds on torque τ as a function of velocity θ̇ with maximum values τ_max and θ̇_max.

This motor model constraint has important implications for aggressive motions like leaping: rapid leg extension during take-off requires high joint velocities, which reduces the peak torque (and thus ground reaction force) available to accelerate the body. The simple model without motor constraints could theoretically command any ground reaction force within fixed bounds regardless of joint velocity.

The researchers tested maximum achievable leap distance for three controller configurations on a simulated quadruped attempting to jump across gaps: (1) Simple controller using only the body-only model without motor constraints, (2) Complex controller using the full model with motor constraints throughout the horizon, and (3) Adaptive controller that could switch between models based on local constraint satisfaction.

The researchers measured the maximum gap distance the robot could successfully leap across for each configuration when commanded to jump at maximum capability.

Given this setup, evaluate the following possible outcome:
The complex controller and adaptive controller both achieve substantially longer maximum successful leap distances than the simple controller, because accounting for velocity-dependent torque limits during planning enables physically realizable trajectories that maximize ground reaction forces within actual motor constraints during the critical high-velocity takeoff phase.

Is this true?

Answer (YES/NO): YES